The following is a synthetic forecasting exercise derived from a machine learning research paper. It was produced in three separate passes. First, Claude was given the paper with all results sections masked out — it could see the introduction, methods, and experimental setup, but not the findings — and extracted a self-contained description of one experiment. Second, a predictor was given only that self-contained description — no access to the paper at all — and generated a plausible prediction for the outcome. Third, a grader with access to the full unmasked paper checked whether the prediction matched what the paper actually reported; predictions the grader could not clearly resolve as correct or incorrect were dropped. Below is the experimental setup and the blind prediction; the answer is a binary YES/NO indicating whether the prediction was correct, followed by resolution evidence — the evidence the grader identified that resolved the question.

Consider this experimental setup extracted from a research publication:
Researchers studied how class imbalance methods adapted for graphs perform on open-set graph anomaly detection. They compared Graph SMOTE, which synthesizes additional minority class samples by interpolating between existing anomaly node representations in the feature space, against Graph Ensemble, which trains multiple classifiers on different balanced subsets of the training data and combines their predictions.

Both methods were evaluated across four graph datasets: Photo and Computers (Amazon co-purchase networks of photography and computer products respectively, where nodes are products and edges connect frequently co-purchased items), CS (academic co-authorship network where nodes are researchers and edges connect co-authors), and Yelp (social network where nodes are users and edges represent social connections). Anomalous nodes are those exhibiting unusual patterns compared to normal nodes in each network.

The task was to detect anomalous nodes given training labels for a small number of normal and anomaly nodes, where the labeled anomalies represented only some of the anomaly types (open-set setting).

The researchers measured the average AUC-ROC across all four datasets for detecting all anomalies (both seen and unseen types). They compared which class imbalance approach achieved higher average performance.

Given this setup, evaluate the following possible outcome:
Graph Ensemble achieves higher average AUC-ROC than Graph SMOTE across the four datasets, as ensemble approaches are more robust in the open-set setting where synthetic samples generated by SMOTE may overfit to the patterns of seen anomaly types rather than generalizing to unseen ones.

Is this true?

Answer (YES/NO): YES